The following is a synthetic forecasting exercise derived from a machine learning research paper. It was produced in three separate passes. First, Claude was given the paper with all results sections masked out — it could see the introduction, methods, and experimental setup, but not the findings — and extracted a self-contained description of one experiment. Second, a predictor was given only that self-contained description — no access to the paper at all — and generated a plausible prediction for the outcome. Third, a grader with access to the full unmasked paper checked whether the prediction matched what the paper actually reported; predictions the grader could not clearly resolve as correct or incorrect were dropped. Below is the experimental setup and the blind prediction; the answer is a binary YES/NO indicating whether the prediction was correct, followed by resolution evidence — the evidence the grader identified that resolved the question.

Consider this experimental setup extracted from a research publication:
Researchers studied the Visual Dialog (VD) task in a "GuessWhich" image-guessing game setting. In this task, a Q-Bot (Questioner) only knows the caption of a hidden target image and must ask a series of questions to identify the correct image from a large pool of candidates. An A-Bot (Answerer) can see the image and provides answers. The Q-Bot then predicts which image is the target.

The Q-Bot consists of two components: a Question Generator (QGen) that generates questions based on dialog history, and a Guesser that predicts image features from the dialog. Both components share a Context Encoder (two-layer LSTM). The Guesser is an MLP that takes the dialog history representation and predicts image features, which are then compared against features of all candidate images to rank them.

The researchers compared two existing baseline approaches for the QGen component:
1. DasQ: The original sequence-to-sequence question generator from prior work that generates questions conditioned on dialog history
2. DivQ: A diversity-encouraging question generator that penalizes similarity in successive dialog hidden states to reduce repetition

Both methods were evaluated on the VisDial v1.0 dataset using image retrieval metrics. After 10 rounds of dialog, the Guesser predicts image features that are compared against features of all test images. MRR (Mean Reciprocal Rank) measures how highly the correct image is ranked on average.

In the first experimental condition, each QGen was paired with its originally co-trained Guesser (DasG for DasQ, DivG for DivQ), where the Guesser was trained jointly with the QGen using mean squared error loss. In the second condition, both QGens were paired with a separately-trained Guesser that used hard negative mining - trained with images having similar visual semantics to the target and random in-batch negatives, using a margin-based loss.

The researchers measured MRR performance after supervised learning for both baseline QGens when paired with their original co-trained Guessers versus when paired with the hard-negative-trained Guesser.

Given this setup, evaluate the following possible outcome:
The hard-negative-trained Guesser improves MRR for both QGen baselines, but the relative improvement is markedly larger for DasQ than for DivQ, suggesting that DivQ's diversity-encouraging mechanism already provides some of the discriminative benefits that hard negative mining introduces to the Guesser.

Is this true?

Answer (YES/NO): NO